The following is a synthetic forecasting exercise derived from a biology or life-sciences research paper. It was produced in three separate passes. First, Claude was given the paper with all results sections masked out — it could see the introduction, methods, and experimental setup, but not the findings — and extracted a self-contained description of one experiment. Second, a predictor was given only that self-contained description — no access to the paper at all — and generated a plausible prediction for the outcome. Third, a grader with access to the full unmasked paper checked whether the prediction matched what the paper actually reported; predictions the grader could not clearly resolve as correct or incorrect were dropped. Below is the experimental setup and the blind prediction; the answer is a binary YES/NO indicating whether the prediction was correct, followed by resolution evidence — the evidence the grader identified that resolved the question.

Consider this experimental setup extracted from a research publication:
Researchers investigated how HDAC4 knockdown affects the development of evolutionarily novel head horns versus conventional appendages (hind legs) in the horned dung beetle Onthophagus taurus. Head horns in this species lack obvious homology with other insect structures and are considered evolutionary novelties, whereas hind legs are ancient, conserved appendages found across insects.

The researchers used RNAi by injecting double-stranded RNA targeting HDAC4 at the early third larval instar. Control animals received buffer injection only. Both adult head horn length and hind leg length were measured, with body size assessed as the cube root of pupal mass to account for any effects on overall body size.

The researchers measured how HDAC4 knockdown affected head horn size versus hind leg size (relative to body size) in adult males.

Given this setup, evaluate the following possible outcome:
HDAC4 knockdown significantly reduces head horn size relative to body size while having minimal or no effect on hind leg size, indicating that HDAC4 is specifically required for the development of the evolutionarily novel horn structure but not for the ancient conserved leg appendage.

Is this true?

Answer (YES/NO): NO